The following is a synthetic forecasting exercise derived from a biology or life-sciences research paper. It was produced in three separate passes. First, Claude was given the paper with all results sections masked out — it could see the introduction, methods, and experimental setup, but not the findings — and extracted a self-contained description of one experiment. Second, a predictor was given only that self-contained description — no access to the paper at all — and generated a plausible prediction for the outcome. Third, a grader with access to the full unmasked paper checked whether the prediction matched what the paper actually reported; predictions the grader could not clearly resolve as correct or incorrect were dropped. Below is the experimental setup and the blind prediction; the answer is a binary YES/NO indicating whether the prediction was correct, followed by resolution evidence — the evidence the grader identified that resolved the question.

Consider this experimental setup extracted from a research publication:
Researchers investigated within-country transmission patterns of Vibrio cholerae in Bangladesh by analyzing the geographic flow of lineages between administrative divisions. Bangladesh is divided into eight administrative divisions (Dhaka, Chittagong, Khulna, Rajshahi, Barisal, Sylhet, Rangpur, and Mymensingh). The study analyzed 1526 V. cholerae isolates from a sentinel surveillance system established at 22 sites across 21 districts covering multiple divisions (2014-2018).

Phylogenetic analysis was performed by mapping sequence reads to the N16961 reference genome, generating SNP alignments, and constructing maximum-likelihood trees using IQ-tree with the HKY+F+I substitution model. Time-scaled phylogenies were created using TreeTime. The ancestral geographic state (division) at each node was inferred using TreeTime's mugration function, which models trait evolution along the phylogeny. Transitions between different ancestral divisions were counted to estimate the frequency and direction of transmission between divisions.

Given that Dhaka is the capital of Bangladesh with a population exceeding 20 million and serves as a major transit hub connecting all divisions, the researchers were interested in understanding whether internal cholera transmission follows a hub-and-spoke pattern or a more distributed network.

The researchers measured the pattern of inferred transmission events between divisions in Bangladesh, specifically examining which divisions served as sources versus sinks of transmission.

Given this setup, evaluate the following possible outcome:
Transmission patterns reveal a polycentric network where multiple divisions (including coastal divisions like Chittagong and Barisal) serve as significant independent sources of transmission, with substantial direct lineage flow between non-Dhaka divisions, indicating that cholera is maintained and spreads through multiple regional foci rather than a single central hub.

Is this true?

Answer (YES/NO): NO